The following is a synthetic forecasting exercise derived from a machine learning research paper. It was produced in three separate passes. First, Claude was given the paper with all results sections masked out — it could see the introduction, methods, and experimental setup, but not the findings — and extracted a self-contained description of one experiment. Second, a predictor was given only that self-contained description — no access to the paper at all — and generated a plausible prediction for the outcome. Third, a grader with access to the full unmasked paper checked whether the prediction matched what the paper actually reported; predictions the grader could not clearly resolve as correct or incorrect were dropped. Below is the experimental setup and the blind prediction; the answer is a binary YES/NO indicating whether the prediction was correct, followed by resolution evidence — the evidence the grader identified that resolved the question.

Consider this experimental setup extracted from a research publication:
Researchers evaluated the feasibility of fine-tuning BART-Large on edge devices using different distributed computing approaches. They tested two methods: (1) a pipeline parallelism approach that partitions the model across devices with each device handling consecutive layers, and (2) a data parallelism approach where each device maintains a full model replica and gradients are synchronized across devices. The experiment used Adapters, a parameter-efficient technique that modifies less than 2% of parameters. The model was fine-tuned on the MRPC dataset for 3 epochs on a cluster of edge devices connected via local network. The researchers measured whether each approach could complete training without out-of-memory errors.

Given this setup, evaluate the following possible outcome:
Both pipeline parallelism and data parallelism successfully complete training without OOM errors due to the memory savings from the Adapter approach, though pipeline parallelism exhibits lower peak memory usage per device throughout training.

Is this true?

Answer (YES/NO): NO